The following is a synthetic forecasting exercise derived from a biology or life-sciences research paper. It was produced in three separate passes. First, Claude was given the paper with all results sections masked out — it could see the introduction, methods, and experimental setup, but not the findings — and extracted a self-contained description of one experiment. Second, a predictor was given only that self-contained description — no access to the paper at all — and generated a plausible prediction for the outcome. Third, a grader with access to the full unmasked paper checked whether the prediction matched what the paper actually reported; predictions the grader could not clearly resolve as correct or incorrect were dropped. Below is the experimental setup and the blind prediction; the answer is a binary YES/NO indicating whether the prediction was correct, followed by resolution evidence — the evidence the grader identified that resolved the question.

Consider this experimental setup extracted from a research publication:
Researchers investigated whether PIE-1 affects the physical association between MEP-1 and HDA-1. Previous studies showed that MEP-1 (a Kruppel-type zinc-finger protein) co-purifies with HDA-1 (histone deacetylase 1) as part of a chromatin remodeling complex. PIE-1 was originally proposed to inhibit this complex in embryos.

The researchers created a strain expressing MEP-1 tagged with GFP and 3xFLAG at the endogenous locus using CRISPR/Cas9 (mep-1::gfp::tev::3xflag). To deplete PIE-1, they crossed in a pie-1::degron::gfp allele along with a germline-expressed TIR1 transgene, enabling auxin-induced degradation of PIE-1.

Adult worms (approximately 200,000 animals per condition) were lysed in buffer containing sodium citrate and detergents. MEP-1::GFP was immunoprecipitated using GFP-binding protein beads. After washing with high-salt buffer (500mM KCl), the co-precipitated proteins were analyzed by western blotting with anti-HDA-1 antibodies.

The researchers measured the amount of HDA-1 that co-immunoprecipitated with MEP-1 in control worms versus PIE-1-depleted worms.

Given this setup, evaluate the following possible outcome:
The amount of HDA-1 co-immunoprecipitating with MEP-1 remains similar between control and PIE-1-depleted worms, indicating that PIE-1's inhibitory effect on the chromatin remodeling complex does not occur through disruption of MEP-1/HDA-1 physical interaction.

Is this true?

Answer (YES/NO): NO